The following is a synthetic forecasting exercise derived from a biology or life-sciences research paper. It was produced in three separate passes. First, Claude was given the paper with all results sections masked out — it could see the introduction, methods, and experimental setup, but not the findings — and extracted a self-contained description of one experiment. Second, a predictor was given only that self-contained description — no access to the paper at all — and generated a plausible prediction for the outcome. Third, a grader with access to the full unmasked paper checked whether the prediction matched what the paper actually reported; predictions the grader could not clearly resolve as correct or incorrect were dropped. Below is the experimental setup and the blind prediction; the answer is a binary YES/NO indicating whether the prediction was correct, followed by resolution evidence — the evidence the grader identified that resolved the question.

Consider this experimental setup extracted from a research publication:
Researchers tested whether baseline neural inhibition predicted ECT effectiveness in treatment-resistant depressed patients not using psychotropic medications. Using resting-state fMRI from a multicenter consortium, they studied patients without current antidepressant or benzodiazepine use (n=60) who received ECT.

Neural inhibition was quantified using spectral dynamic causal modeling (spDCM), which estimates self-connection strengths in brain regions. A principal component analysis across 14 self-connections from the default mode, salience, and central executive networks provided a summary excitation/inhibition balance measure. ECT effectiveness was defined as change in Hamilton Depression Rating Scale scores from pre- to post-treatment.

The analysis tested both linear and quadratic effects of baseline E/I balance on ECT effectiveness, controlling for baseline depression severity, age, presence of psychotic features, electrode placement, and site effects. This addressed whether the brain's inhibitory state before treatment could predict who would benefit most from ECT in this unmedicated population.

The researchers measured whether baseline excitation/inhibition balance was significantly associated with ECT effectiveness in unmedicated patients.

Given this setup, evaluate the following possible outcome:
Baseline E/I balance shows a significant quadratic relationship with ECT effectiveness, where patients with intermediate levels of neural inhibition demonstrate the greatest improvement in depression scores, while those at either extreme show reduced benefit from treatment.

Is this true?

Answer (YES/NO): NO